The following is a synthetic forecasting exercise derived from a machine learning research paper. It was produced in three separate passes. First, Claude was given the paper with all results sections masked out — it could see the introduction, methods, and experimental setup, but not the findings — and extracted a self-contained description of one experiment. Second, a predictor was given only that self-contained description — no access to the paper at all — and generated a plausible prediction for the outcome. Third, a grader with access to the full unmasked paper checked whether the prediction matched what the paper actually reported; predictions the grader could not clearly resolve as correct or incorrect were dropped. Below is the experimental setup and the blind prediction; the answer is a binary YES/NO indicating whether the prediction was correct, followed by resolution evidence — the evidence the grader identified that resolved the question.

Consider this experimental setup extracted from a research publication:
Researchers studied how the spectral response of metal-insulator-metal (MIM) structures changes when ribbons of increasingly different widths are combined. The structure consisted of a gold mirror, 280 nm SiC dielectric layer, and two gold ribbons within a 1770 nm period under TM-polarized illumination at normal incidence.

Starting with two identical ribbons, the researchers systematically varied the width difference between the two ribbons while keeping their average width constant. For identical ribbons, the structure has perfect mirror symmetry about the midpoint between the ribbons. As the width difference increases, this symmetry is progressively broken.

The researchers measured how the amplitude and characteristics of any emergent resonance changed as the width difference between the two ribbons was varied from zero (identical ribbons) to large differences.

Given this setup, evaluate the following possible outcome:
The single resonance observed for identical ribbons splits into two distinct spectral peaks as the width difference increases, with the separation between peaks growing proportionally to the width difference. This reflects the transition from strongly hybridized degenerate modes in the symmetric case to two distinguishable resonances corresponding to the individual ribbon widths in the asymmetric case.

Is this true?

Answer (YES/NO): NO